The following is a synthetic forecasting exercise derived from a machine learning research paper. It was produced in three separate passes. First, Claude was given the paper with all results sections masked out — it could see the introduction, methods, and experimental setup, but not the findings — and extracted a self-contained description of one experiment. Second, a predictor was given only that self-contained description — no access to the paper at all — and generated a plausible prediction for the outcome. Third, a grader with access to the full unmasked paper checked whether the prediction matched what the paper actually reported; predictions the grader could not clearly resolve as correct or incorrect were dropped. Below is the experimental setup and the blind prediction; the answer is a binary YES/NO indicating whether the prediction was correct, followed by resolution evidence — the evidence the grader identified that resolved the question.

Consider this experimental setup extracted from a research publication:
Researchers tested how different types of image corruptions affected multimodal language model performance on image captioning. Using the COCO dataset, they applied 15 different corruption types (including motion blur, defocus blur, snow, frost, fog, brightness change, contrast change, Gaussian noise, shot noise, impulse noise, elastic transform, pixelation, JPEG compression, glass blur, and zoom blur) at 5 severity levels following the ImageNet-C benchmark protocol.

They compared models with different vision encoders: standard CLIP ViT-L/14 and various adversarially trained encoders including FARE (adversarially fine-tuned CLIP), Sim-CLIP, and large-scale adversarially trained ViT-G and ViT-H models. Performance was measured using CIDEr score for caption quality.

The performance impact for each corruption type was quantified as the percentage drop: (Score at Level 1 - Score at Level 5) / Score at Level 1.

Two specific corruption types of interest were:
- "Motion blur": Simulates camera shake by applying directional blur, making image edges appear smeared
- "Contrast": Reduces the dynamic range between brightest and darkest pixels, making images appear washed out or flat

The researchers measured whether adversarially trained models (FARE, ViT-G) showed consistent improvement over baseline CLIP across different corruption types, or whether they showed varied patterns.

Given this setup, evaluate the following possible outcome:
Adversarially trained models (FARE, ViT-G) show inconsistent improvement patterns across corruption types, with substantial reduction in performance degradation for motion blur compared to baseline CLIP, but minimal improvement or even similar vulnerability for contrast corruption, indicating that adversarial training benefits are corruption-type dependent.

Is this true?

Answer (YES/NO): NO